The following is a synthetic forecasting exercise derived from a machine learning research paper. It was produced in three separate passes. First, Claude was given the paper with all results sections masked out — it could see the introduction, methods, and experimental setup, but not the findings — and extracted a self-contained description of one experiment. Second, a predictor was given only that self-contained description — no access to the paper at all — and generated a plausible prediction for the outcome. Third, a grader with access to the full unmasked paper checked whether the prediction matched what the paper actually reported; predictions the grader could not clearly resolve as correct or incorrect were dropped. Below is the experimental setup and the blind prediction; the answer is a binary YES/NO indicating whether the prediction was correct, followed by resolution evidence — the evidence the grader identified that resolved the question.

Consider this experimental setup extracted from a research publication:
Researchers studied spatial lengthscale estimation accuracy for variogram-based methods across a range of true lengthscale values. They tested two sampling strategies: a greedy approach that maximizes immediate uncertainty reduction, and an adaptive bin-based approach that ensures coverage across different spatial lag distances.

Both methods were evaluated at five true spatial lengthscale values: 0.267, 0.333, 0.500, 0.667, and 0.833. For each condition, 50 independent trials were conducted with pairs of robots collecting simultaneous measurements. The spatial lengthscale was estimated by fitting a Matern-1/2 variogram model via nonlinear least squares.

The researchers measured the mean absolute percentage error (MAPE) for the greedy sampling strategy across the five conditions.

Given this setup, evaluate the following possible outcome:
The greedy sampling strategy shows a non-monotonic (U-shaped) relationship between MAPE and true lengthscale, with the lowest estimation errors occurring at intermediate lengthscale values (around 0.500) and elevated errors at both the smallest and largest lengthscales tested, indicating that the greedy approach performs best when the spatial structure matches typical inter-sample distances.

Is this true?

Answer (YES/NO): YES